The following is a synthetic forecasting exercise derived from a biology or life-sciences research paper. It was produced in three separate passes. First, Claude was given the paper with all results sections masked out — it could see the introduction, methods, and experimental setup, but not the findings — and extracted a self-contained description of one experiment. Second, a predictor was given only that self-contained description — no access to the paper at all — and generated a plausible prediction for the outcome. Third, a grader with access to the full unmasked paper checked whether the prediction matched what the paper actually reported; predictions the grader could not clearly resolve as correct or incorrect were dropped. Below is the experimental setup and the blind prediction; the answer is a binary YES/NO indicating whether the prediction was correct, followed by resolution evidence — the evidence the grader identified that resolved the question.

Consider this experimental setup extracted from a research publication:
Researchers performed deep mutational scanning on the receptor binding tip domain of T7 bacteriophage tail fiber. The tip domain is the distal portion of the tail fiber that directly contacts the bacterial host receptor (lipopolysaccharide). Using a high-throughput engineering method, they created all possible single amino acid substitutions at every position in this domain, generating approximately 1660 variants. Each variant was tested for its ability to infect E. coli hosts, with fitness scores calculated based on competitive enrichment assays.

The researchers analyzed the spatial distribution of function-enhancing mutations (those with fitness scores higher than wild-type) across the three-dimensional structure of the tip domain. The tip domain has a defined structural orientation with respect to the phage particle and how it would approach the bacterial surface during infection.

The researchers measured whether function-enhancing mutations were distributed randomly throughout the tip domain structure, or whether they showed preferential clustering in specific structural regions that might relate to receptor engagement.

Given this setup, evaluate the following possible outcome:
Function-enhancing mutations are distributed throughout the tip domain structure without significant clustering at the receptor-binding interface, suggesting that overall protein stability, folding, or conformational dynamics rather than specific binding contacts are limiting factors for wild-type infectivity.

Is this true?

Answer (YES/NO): NO